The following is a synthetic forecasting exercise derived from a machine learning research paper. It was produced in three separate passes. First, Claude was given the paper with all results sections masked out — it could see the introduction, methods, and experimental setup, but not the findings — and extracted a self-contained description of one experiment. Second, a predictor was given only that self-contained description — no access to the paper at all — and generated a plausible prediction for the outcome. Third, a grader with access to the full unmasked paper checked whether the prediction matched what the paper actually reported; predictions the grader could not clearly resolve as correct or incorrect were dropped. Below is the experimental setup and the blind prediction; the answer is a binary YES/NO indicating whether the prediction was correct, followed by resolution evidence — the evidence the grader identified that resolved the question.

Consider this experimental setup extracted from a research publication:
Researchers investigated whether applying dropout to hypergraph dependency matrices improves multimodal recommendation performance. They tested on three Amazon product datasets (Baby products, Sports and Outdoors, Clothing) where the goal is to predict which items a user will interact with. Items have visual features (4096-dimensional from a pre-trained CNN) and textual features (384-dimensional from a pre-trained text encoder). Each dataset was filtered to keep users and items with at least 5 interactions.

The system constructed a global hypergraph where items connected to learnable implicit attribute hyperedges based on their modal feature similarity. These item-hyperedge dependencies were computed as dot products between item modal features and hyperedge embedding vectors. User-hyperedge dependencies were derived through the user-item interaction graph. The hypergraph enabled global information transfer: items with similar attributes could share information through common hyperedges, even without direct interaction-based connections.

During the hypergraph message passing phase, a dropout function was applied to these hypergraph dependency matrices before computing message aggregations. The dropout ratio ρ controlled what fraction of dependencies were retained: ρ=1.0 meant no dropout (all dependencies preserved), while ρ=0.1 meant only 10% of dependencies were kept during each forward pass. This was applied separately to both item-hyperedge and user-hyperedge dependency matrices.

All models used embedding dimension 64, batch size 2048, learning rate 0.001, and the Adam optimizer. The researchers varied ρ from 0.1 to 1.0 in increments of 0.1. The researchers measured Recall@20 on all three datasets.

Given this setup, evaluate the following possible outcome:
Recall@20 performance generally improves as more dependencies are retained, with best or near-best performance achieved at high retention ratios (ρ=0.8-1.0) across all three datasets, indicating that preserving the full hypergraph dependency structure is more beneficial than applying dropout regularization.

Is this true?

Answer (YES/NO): NO